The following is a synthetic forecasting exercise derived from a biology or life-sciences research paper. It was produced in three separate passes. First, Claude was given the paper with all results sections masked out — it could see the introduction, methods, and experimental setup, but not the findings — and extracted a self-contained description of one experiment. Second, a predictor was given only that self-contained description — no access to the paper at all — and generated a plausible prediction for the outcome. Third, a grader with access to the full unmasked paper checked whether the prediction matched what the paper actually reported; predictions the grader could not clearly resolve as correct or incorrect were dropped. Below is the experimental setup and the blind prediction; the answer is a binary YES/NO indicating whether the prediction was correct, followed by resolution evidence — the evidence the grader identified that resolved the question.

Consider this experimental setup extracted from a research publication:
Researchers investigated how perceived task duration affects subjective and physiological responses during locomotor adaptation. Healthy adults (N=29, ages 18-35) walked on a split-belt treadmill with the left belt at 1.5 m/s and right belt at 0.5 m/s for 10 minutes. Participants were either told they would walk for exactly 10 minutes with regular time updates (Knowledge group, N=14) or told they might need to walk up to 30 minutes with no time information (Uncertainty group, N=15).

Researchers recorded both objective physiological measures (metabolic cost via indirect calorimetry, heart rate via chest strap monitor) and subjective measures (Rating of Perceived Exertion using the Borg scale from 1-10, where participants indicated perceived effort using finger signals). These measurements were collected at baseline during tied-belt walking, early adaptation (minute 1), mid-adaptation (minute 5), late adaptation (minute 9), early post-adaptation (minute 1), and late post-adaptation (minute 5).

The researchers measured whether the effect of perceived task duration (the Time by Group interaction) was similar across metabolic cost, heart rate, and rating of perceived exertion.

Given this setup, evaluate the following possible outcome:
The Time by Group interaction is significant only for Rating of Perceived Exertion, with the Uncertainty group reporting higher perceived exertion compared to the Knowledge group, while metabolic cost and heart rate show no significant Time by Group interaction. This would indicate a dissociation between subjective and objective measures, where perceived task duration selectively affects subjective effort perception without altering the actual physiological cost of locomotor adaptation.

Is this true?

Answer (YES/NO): NO